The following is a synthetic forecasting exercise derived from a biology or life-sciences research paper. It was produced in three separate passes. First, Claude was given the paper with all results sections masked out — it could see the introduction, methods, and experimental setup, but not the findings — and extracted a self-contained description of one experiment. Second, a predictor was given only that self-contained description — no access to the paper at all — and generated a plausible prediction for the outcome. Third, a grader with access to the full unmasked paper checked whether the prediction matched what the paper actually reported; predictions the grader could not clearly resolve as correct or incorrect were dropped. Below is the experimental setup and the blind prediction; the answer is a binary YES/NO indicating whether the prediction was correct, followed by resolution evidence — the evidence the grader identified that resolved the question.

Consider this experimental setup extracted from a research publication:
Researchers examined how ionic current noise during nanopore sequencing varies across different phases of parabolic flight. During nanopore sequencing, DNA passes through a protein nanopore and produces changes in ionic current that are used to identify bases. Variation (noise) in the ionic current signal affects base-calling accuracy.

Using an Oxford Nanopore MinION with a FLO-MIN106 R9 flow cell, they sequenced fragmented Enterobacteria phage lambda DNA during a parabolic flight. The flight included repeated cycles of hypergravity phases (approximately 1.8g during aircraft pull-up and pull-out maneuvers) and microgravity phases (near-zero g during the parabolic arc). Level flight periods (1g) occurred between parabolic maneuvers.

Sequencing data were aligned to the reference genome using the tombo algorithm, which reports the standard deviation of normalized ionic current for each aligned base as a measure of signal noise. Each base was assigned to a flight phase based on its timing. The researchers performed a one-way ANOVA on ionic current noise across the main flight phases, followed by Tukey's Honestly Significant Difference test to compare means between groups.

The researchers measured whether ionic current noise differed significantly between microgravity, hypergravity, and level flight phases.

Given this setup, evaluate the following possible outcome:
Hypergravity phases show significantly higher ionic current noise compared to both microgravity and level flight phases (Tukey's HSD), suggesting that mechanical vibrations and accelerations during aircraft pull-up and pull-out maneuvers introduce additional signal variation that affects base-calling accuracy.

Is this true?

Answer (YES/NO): NO